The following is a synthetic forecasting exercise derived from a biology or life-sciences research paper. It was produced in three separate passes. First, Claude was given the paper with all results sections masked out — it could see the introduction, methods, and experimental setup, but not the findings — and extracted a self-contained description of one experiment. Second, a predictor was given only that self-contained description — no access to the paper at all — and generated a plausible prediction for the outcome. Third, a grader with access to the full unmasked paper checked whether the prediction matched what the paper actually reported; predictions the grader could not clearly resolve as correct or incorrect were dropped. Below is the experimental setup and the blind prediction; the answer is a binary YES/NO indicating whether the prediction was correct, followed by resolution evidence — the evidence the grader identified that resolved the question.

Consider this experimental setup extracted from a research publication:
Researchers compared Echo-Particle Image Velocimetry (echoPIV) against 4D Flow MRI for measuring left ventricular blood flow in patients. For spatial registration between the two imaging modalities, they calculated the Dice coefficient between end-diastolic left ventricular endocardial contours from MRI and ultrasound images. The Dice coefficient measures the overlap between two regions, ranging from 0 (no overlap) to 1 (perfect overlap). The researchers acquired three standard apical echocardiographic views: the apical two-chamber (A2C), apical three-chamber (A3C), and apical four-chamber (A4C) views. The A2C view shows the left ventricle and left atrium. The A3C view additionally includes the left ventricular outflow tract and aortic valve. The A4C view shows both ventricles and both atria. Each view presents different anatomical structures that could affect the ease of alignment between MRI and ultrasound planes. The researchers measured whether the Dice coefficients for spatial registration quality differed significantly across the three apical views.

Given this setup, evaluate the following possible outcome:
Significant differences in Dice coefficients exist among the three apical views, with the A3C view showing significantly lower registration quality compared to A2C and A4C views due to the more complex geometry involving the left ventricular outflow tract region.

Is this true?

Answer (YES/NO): NO